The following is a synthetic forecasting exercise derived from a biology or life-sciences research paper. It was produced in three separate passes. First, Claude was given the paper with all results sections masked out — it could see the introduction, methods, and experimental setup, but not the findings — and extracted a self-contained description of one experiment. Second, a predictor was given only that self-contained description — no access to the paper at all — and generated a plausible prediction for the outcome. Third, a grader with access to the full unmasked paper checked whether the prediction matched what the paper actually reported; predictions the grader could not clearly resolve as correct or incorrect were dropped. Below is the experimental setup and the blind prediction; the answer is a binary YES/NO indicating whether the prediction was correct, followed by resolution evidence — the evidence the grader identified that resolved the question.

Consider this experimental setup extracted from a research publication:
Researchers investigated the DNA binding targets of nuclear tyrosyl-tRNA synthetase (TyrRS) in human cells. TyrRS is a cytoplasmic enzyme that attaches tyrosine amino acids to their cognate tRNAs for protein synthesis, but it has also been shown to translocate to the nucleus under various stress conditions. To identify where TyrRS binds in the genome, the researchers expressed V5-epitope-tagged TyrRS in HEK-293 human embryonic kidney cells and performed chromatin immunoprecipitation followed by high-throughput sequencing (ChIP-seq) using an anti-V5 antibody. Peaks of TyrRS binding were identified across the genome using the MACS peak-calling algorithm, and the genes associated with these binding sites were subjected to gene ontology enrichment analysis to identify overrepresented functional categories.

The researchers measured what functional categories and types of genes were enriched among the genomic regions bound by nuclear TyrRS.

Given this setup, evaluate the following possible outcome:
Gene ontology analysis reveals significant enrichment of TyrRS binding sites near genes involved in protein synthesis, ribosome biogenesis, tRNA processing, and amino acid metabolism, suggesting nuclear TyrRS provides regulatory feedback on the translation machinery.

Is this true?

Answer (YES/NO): YES